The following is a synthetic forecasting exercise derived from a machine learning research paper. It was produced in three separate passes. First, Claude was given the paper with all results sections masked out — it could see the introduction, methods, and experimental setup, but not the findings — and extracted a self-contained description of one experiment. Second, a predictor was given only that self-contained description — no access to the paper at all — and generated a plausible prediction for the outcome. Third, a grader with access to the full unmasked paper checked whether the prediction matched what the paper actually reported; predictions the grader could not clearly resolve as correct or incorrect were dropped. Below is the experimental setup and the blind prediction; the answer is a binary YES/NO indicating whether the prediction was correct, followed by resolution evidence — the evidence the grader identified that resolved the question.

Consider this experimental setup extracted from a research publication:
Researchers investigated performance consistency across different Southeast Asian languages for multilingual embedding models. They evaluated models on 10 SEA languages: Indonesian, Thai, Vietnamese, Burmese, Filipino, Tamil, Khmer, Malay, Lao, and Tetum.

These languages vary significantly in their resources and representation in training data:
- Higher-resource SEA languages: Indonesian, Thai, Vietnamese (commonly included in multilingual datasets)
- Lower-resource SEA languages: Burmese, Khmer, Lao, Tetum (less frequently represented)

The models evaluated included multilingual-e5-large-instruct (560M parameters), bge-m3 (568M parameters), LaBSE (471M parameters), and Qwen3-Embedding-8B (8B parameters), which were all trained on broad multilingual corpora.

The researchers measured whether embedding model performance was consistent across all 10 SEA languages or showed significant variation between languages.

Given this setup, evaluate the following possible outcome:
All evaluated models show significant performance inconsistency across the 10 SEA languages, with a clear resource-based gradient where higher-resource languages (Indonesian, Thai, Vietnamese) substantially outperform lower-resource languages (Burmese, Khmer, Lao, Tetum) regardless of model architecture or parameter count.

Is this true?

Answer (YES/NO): NO